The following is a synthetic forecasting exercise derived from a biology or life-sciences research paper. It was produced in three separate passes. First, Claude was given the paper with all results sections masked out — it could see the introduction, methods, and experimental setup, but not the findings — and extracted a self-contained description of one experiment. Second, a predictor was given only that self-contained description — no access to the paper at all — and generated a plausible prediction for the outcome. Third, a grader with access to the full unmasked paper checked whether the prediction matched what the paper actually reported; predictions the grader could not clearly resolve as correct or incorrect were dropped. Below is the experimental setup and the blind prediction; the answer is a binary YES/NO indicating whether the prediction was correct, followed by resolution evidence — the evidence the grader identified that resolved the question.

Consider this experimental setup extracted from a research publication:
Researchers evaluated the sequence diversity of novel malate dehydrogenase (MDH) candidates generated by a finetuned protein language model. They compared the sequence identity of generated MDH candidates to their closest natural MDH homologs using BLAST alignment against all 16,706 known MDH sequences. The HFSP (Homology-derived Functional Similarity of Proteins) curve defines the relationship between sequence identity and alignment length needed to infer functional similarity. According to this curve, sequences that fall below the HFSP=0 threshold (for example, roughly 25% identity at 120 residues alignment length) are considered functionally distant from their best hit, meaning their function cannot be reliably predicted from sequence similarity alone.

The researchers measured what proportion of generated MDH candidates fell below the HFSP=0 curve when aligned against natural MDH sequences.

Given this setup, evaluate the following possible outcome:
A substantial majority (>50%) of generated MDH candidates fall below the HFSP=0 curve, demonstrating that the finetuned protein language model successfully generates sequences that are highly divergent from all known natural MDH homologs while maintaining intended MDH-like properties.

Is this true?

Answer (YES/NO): NO